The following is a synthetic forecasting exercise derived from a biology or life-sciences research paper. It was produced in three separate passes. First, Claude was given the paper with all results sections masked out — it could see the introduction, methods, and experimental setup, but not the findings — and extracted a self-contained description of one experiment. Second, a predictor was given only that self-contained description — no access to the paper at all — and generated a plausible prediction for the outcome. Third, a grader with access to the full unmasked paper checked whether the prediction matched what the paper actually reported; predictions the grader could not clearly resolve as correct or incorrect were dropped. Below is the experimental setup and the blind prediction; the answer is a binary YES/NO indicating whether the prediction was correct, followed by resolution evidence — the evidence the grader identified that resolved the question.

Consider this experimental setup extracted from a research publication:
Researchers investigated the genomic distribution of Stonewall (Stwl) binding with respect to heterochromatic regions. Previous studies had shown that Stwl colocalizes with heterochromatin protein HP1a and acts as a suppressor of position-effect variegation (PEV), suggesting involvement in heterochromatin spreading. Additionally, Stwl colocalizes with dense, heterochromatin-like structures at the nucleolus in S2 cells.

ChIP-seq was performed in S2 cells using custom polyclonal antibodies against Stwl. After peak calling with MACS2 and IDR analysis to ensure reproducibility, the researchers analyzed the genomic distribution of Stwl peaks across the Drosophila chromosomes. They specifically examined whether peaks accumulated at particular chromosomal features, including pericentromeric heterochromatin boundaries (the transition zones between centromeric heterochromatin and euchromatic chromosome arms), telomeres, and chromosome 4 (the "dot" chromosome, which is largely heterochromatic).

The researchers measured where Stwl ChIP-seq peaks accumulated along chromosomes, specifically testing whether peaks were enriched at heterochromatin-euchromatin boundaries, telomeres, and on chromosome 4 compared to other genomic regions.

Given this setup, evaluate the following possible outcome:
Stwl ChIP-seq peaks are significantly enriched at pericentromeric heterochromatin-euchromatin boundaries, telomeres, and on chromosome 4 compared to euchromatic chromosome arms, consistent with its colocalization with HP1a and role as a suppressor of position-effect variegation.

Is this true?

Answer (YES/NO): YES